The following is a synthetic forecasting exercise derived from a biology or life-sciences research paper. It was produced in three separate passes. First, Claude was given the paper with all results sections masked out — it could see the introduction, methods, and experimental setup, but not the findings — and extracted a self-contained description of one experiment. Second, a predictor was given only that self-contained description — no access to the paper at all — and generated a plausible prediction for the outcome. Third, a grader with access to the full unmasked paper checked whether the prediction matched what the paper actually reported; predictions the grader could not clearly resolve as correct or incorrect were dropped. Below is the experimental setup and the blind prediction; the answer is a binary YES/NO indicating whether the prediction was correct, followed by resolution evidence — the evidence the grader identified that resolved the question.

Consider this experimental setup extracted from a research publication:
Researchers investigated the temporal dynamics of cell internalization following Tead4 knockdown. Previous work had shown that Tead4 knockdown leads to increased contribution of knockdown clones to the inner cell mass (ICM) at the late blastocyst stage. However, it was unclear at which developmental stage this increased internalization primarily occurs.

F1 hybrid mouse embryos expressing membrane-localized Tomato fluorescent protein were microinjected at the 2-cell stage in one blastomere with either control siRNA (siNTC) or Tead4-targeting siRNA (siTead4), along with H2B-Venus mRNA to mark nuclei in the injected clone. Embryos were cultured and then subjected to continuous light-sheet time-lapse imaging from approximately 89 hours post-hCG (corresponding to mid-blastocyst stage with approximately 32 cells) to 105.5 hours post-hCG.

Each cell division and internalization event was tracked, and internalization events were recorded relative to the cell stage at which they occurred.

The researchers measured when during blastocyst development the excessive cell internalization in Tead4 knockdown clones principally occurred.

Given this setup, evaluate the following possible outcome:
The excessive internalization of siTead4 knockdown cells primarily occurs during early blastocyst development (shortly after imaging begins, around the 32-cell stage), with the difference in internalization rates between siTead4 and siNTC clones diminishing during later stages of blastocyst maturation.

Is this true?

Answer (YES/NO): YES